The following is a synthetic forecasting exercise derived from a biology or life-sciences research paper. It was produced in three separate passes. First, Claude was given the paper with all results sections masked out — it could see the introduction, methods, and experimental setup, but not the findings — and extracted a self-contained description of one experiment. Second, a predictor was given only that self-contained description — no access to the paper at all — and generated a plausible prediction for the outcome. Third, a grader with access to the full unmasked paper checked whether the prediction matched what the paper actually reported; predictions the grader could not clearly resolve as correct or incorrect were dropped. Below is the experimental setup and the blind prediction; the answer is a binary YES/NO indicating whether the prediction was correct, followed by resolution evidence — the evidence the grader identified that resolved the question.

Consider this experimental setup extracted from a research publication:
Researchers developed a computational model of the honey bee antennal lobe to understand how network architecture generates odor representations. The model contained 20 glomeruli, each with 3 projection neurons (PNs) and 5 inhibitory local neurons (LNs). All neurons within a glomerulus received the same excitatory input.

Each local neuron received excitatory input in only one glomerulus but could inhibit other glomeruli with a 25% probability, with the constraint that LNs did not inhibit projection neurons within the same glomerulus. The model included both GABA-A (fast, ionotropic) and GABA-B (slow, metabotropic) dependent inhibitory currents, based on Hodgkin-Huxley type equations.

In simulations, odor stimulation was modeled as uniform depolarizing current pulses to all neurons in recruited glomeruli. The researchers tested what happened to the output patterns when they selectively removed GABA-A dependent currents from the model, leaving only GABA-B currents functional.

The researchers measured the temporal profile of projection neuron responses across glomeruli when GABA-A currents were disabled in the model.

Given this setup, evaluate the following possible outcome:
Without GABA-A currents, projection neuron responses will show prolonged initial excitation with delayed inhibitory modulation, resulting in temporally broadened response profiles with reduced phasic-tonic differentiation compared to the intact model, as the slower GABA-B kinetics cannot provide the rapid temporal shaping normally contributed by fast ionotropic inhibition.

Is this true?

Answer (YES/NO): NO